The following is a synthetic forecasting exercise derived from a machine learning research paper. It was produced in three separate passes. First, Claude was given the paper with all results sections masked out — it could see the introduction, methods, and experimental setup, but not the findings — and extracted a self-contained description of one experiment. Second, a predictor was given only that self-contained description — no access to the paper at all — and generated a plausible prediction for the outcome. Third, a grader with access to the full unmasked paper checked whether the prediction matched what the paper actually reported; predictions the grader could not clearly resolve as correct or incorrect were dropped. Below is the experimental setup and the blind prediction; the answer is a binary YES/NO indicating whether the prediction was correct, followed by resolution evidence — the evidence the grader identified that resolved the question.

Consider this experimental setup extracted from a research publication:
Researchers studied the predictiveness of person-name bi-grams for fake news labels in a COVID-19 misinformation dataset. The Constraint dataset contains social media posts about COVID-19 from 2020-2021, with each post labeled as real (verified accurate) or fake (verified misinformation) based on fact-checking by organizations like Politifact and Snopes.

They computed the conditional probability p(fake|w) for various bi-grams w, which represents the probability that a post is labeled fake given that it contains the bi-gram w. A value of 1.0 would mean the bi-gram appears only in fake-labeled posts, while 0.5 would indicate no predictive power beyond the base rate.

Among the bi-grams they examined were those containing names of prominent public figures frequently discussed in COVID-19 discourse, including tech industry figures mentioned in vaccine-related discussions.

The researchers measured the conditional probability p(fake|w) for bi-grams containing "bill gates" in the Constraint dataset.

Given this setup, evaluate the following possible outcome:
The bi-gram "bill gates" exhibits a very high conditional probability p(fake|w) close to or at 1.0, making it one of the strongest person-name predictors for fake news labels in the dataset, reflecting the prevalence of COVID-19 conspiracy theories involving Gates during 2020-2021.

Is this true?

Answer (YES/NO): YES